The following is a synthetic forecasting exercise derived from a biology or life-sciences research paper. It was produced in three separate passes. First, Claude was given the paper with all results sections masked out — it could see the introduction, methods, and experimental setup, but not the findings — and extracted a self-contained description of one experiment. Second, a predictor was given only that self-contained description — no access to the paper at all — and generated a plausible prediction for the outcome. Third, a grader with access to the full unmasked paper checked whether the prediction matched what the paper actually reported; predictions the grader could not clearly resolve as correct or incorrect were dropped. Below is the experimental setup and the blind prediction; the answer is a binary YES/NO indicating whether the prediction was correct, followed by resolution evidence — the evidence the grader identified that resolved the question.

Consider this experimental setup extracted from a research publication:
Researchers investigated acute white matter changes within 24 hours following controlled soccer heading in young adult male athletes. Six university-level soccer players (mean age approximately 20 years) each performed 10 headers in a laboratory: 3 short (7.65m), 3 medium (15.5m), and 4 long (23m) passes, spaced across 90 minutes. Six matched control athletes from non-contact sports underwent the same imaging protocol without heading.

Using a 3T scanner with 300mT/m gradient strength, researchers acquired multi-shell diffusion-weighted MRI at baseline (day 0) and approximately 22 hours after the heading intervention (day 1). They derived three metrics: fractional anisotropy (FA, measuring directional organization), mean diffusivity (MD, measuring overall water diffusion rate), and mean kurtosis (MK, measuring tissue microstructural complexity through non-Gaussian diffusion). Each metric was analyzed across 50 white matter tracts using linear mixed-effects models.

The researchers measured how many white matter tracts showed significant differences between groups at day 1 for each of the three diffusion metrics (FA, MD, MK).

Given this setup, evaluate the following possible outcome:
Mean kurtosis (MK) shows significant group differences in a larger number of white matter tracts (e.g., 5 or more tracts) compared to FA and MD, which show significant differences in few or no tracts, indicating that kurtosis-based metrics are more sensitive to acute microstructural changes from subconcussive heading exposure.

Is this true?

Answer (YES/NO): NO